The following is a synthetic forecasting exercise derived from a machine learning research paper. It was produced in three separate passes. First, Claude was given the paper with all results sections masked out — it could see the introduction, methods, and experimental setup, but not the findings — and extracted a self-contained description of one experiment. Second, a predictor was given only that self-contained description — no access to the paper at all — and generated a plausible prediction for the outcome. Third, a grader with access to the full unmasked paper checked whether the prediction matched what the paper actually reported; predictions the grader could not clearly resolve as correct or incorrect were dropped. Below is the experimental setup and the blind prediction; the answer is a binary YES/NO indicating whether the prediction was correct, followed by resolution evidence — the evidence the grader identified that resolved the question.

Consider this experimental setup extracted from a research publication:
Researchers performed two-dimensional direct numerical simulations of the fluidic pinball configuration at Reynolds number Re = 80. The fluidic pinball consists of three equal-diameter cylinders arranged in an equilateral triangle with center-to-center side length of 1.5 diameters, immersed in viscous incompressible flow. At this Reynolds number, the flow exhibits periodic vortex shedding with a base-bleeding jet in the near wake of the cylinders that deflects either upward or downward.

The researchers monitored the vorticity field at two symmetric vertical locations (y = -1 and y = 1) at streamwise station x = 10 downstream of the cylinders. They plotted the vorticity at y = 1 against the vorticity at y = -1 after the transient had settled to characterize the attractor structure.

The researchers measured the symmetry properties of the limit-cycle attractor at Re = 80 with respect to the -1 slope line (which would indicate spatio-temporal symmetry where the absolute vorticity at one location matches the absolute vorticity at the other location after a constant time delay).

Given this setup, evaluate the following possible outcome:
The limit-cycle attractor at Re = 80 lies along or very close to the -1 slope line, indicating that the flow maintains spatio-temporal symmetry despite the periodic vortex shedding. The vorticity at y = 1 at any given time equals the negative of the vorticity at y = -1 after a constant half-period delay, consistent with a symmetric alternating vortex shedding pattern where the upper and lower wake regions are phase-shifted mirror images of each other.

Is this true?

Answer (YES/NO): NO